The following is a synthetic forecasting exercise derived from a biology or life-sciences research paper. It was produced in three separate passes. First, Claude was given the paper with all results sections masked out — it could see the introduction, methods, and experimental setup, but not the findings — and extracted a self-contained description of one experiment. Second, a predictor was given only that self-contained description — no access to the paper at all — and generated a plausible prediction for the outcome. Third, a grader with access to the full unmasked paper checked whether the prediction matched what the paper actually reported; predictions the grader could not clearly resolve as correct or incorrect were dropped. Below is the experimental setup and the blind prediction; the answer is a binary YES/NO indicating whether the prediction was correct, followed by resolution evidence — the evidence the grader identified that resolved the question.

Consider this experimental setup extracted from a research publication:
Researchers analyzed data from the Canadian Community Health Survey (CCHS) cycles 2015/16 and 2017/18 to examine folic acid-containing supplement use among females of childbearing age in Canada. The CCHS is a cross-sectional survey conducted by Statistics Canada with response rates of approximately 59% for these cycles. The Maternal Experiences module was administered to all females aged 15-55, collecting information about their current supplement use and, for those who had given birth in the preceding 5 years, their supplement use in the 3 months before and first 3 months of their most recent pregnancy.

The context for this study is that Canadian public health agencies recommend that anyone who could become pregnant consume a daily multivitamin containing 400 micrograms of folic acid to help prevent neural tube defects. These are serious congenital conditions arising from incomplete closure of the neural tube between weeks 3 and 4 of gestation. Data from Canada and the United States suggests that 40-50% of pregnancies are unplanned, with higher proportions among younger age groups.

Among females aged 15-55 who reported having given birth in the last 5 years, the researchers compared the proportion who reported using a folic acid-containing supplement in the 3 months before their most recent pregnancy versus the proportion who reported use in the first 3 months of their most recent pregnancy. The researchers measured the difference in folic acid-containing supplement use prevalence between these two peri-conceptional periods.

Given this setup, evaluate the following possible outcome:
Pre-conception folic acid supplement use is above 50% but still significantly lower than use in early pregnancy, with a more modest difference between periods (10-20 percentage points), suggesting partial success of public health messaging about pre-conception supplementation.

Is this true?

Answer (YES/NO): NO